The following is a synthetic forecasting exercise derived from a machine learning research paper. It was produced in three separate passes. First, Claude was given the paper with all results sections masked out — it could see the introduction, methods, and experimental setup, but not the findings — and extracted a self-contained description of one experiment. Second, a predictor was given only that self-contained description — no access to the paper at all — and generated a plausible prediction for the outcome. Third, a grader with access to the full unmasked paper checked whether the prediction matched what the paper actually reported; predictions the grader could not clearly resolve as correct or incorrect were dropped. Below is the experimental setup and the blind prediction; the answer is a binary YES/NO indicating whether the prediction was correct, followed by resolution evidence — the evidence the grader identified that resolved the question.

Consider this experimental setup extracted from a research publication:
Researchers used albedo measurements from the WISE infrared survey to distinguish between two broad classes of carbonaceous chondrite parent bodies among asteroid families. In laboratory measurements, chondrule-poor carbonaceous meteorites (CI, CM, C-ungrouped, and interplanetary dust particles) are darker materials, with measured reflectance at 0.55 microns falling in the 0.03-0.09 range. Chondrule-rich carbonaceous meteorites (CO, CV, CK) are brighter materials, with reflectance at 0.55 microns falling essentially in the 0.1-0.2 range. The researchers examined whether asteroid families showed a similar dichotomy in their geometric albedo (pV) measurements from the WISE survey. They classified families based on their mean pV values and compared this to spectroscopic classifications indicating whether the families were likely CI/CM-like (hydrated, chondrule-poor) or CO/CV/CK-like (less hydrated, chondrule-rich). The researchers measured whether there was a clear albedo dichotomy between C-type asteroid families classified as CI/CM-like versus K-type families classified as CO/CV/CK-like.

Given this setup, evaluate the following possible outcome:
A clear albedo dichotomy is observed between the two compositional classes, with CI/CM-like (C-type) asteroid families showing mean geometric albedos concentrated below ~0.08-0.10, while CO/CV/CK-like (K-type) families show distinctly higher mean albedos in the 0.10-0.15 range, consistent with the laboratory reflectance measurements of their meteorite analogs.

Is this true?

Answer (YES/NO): YES